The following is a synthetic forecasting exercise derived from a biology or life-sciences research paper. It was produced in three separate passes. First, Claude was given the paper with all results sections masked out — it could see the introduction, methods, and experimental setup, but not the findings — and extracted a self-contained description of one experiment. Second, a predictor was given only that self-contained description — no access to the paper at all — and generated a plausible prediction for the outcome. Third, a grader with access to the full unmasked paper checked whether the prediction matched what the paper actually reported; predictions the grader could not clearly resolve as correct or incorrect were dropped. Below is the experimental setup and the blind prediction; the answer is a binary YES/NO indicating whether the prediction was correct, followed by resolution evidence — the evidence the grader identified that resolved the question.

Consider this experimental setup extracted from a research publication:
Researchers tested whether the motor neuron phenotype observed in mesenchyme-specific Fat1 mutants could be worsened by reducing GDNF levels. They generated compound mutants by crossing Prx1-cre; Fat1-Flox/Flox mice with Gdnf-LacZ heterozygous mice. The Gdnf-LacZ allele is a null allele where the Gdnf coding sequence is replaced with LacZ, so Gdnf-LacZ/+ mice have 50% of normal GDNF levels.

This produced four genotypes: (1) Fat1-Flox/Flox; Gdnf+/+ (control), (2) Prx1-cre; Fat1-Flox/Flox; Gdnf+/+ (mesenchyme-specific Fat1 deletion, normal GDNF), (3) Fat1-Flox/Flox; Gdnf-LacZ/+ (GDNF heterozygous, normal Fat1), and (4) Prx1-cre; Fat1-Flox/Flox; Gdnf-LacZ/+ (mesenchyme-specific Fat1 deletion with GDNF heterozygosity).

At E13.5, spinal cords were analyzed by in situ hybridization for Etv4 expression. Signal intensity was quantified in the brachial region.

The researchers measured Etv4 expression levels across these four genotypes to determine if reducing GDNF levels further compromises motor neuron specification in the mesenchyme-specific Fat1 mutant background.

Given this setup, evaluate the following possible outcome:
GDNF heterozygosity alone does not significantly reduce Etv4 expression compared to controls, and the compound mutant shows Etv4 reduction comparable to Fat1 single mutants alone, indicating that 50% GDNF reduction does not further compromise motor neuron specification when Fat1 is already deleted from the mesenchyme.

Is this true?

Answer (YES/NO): NO